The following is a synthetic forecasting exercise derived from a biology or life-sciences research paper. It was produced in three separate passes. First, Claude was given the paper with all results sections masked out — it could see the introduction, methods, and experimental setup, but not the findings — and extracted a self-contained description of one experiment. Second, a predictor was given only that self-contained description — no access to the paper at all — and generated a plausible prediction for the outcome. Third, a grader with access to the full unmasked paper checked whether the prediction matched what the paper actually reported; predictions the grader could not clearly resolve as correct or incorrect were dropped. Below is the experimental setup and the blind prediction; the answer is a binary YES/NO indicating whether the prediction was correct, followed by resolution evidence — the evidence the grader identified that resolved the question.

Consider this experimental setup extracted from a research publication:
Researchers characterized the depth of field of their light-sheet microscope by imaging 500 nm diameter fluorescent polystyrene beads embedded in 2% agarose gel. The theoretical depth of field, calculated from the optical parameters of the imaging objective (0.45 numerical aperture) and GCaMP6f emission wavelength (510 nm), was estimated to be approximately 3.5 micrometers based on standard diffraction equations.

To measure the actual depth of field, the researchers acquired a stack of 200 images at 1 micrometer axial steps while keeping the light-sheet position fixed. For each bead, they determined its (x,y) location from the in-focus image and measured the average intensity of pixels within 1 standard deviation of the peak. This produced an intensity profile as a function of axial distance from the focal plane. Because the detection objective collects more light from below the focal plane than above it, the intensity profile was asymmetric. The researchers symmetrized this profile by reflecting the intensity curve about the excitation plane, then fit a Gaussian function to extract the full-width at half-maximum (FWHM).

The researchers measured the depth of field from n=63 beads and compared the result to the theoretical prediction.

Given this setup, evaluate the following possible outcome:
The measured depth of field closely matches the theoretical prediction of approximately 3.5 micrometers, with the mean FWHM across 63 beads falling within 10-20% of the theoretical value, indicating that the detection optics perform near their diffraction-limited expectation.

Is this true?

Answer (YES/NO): NO